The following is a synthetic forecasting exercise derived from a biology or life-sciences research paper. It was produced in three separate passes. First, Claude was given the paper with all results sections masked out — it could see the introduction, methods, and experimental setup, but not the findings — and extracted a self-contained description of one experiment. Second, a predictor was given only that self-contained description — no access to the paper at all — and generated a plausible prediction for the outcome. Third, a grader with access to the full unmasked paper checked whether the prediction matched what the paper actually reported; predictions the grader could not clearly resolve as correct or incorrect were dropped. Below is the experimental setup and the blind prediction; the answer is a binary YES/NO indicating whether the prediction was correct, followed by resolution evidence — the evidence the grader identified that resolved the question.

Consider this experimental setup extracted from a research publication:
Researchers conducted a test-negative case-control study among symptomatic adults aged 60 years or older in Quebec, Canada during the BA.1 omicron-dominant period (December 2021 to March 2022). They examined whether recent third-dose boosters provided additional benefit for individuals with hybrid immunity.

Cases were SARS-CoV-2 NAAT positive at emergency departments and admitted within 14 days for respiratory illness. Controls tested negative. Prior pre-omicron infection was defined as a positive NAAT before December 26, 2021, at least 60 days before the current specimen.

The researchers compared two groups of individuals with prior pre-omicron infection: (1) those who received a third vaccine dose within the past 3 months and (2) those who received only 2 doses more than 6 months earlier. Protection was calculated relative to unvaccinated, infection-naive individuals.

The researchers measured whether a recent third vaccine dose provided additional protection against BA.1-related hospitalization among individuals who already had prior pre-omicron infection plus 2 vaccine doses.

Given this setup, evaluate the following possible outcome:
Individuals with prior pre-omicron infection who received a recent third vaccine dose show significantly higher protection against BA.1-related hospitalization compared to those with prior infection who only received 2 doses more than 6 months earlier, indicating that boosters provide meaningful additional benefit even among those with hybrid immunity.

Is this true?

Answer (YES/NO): NO